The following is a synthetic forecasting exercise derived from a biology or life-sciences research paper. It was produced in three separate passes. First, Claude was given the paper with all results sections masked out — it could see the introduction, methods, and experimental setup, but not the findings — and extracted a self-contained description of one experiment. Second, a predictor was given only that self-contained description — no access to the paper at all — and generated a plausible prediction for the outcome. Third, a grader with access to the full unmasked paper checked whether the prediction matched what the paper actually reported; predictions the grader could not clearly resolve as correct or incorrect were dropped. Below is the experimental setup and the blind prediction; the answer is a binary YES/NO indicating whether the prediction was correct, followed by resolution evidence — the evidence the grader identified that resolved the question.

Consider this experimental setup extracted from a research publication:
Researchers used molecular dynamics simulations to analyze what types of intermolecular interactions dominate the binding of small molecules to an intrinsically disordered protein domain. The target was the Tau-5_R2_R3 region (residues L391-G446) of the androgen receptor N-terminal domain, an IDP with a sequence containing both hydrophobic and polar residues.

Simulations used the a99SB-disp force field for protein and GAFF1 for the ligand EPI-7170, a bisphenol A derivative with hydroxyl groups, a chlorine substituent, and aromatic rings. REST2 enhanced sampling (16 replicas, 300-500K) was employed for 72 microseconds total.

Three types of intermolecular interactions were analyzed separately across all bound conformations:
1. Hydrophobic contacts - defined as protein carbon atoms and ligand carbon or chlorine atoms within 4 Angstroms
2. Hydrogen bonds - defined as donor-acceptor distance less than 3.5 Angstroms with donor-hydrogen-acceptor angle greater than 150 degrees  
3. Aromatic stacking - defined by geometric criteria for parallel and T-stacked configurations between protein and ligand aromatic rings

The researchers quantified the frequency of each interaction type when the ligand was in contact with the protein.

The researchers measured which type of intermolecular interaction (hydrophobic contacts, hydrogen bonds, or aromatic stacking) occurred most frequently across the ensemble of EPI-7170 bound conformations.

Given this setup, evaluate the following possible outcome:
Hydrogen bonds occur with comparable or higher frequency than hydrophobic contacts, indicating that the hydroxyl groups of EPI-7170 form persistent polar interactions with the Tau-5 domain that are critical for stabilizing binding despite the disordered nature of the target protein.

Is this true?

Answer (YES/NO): NO